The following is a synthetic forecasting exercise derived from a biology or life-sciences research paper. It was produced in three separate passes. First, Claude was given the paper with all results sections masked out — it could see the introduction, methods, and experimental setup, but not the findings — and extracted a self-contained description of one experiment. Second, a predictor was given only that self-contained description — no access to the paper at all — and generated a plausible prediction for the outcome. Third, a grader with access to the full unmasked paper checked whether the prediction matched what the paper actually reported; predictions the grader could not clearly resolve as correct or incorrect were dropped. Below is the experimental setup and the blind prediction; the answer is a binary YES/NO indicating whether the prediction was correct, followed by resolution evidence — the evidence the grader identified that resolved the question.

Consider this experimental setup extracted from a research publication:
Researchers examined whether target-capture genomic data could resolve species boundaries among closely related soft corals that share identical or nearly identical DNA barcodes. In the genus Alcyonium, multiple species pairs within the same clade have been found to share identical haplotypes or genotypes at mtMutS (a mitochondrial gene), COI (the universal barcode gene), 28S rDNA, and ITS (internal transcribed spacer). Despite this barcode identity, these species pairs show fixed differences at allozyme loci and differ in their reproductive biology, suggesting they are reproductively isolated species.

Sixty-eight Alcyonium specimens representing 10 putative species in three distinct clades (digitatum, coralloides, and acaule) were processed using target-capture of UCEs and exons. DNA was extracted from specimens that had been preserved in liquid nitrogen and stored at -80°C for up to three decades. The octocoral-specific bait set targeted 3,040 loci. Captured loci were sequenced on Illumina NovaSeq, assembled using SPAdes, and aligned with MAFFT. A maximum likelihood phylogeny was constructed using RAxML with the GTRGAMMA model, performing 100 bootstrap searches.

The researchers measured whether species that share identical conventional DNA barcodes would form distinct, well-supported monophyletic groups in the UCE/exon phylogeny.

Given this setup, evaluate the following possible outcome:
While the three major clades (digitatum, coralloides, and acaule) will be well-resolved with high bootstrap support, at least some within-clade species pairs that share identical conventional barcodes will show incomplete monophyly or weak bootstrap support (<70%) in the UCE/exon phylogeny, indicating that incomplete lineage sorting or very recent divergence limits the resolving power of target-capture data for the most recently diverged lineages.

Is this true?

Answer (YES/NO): YES